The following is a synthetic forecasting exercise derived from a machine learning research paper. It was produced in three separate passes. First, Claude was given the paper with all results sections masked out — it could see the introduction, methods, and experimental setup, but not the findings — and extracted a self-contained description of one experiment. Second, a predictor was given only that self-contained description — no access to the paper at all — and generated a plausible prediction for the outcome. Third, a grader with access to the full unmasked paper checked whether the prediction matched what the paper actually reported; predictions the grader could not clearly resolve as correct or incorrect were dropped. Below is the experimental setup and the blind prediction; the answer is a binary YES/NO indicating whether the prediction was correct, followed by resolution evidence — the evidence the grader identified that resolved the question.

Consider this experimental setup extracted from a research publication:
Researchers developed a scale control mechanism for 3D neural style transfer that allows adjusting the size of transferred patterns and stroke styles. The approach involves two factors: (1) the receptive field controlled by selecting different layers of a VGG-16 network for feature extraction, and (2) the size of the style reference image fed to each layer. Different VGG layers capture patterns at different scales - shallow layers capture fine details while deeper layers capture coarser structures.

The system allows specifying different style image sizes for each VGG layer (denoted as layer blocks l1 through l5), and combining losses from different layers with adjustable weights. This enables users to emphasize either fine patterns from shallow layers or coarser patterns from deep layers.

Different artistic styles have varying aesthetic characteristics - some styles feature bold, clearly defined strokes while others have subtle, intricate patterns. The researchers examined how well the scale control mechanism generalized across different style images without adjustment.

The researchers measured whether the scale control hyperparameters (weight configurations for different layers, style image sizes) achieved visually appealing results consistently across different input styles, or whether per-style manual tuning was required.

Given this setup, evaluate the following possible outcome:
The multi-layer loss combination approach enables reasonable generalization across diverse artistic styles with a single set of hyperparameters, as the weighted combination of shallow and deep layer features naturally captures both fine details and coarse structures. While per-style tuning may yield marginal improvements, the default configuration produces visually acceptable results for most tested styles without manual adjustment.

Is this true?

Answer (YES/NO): NO